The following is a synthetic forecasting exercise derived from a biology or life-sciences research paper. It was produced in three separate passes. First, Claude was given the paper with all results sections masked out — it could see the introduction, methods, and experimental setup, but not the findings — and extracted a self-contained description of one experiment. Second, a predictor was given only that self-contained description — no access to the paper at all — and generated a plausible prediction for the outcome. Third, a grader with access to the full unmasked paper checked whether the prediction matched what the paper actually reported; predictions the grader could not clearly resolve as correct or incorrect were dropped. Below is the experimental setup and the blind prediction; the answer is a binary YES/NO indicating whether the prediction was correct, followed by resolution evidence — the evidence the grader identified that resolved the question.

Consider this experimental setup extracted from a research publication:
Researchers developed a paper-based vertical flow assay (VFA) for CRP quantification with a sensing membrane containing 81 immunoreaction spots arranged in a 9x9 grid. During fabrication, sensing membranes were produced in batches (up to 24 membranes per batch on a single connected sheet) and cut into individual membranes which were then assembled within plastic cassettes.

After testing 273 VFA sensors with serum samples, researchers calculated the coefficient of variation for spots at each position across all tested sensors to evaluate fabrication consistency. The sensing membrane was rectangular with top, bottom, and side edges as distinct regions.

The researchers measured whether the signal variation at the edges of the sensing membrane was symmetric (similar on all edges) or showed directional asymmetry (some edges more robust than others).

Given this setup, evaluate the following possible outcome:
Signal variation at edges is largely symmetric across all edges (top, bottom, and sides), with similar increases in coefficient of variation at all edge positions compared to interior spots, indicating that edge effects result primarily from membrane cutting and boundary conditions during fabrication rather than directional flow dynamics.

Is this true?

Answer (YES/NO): NO